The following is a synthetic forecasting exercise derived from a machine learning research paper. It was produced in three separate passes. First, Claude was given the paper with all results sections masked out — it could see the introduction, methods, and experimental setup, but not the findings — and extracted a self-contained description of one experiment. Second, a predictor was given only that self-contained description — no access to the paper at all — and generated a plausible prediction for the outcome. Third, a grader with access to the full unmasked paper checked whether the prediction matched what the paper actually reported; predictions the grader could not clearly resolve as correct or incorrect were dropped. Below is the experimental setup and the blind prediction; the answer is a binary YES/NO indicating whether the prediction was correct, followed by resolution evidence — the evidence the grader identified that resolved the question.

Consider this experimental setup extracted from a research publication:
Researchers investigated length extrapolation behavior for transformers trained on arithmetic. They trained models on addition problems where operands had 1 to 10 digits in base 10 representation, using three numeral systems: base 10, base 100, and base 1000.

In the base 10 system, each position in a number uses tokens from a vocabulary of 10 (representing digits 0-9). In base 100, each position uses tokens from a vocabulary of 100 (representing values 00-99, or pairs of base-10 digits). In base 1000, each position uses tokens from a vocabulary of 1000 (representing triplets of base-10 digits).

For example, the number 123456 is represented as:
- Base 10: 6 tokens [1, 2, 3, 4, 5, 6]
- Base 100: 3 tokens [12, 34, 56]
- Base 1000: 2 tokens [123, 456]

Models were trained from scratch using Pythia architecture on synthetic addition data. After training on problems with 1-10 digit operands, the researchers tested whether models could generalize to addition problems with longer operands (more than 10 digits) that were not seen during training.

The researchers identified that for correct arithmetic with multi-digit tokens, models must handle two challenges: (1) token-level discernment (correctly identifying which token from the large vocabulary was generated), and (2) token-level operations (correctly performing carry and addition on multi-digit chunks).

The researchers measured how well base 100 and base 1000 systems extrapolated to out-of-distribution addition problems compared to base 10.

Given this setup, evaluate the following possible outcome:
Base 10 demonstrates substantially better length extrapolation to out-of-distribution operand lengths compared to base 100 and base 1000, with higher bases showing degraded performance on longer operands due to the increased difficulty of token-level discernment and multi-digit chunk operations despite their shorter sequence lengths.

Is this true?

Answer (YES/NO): YES